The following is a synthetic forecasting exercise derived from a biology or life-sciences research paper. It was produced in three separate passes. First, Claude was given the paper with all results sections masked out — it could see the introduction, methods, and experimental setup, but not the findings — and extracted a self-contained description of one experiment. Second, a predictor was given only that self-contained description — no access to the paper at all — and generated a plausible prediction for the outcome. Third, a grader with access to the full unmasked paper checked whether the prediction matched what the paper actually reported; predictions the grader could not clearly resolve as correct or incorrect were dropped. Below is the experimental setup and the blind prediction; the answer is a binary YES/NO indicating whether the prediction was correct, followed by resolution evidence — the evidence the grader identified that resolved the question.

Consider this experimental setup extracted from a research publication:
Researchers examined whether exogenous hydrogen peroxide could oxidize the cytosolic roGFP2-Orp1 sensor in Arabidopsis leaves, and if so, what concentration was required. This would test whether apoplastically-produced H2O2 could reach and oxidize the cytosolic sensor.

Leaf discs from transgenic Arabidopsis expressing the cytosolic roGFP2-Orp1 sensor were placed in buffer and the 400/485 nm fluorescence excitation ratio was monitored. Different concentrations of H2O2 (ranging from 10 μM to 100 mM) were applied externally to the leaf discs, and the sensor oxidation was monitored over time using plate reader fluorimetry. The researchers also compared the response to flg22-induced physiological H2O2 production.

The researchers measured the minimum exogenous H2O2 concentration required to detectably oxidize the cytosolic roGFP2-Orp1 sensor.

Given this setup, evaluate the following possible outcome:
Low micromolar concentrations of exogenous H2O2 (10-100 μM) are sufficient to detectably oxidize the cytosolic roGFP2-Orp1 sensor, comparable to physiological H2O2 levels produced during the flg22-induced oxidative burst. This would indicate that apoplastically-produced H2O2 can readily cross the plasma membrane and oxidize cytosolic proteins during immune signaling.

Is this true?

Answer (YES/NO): NO